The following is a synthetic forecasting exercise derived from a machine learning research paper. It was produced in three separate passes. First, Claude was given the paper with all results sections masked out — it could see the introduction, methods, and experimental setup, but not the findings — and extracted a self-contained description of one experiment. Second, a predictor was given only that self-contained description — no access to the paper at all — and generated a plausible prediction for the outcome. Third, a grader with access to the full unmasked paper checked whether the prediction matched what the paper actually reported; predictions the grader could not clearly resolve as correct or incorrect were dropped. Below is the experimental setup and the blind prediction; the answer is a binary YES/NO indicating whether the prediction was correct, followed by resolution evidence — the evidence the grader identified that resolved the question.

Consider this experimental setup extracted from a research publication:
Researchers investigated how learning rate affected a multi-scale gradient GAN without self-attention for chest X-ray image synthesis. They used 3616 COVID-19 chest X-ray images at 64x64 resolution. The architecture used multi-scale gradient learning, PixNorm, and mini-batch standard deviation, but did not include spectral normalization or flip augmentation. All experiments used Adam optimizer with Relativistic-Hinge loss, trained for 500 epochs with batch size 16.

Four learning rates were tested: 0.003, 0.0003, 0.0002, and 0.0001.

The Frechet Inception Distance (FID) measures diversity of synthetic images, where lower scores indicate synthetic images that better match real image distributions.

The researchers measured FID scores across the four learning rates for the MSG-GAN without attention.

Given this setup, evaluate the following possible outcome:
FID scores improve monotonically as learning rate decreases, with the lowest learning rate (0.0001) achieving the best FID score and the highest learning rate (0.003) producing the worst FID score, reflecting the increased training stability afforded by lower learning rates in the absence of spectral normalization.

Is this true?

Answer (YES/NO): NO